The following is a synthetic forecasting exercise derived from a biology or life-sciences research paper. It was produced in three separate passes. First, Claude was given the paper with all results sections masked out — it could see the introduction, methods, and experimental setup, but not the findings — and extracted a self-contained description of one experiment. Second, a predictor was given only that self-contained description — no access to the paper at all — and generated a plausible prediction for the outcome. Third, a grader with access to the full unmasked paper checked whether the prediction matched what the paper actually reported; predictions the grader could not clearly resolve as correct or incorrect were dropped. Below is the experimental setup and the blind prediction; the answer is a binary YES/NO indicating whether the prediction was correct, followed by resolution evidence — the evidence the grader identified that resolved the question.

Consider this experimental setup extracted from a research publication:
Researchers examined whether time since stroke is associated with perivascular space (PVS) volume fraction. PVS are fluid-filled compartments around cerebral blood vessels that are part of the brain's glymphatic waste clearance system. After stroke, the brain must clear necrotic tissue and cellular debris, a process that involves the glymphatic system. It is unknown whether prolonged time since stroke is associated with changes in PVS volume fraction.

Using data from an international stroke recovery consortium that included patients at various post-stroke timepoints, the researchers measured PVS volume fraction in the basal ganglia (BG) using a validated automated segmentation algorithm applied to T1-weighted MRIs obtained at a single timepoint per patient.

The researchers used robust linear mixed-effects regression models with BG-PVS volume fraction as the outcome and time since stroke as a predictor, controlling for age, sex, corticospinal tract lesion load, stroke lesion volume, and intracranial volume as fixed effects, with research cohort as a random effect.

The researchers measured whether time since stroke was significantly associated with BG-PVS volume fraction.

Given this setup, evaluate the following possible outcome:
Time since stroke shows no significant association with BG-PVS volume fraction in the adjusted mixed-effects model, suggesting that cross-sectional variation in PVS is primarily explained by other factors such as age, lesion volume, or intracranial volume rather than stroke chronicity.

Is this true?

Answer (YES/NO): NO